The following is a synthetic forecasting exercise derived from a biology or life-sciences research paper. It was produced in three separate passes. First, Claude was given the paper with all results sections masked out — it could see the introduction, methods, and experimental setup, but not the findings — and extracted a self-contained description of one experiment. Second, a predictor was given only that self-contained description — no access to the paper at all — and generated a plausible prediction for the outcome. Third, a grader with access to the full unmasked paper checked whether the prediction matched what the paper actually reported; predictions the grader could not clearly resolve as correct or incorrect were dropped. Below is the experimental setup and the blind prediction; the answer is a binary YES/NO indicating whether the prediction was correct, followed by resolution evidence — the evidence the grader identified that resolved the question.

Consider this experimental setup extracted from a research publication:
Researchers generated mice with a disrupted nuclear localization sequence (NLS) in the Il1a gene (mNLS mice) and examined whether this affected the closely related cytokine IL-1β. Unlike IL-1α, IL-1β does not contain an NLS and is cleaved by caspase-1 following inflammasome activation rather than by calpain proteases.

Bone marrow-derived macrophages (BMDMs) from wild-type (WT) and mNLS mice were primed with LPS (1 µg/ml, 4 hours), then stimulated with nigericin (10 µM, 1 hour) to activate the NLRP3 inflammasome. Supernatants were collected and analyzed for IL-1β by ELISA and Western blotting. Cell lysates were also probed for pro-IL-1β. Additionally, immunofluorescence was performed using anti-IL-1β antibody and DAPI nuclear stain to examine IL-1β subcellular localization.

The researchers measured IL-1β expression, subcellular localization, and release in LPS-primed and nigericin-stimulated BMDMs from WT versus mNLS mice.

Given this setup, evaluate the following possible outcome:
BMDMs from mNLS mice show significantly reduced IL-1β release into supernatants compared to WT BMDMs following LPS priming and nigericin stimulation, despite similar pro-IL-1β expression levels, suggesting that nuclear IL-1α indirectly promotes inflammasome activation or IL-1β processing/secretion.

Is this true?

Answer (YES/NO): NO